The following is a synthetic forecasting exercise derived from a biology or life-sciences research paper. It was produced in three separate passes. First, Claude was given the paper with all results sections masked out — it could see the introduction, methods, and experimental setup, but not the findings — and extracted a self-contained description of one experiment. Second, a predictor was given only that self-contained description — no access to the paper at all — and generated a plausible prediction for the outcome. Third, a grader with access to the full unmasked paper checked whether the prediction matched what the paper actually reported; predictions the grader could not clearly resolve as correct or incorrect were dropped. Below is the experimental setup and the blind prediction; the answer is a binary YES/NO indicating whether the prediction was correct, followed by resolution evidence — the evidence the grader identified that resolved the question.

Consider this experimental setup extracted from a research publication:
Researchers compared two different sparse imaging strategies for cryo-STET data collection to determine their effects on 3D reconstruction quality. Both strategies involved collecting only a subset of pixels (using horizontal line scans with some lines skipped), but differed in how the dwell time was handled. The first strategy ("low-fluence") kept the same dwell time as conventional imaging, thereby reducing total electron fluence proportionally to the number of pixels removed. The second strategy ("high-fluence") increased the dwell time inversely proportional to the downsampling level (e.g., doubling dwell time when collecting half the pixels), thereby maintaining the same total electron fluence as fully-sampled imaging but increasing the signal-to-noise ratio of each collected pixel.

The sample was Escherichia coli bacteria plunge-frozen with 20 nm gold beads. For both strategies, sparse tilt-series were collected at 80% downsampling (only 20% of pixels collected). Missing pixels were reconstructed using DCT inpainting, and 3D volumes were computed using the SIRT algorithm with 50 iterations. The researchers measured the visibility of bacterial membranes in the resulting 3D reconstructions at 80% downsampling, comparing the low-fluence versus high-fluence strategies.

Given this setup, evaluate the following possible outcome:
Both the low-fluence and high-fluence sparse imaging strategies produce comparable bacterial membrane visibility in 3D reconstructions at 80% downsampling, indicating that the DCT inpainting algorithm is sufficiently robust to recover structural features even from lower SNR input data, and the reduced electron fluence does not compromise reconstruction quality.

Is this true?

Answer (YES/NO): NO